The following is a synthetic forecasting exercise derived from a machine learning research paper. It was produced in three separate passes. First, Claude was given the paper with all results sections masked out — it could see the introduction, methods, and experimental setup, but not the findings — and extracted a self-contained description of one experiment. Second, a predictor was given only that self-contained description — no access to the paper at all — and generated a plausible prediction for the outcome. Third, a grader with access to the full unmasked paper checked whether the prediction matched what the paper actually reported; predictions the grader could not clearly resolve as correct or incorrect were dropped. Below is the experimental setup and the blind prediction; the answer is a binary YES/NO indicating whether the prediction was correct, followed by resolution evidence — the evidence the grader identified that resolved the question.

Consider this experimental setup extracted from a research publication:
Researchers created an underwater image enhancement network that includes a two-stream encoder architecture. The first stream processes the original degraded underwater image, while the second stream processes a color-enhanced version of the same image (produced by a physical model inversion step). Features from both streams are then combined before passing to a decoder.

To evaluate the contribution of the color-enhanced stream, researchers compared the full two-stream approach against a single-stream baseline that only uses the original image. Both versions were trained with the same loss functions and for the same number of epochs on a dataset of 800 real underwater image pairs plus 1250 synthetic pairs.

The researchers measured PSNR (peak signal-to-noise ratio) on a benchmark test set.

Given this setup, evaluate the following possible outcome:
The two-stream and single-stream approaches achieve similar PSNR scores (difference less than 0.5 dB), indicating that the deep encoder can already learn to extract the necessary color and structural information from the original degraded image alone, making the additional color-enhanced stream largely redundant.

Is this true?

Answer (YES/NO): NO